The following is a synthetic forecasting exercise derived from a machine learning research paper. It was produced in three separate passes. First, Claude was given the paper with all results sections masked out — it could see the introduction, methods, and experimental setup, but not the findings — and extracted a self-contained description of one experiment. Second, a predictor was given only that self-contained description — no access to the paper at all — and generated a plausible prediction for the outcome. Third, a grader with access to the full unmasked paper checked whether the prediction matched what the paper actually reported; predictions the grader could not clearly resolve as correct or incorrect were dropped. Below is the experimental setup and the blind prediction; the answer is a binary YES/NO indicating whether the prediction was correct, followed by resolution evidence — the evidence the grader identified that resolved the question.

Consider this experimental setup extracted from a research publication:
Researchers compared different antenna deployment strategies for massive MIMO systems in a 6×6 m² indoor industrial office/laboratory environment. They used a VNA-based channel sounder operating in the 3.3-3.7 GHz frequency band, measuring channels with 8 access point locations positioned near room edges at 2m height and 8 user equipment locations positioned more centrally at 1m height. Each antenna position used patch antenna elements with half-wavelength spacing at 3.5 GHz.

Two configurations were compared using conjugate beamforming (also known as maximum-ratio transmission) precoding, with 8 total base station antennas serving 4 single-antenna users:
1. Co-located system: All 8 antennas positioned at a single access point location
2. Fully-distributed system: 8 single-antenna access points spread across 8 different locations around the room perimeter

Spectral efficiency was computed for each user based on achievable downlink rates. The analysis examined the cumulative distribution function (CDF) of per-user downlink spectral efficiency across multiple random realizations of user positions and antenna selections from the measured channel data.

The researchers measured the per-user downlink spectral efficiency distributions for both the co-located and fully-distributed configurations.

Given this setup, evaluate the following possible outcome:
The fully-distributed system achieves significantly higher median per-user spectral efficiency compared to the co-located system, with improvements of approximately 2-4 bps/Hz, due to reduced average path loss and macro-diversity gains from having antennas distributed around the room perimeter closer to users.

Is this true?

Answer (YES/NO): NO